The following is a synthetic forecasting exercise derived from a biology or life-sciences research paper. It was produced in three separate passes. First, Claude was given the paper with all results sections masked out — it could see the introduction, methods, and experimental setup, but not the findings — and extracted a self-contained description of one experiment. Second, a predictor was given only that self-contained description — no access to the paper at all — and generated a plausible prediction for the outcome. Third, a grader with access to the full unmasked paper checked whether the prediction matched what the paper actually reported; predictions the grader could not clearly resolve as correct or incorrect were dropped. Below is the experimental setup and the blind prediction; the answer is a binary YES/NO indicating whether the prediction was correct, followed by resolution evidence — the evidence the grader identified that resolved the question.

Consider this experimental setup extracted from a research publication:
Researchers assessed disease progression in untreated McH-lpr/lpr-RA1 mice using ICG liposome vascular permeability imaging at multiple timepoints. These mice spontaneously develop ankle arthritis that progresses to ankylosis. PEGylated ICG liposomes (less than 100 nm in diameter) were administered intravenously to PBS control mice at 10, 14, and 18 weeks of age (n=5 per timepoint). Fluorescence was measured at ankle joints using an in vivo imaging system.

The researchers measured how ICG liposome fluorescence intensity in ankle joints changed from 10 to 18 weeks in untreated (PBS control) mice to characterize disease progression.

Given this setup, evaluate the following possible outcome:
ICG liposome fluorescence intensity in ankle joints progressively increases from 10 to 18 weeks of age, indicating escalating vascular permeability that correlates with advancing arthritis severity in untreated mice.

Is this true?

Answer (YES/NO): NO